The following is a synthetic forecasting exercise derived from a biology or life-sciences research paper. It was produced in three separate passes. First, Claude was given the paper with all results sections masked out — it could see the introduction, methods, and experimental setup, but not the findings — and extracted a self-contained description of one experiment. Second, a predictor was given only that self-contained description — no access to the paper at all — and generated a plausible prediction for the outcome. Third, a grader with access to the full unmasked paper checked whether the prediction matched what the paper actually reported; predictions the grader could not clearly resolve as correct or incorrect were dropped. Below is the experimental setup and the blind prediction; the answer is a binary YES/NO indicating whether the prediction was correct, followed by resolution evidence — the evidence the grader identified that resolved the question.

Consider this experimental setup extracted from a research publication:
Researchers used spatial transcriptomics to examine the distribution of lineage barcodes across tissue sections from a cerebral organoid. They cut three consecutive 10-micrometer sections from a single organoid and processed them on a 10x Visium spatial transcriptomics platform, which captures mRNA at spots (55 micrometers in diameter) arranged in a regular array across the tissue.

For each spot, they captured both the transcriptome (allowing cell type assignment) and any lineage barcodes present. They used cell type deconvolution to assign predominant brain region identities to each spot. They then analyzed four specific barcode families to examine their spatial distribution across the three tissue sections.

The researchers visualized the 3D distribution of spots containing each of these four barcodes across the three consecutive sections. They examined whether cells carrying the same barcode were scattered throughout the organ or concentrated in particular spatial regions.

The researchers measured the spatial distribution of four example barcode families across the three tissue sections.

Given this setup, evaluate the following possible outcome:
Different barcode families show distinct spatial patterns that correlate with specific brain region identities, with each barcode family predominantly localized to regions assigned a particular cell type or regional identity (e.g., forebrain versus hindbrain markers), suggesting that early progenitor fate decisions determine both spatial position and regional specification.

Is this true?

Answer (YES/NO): NO